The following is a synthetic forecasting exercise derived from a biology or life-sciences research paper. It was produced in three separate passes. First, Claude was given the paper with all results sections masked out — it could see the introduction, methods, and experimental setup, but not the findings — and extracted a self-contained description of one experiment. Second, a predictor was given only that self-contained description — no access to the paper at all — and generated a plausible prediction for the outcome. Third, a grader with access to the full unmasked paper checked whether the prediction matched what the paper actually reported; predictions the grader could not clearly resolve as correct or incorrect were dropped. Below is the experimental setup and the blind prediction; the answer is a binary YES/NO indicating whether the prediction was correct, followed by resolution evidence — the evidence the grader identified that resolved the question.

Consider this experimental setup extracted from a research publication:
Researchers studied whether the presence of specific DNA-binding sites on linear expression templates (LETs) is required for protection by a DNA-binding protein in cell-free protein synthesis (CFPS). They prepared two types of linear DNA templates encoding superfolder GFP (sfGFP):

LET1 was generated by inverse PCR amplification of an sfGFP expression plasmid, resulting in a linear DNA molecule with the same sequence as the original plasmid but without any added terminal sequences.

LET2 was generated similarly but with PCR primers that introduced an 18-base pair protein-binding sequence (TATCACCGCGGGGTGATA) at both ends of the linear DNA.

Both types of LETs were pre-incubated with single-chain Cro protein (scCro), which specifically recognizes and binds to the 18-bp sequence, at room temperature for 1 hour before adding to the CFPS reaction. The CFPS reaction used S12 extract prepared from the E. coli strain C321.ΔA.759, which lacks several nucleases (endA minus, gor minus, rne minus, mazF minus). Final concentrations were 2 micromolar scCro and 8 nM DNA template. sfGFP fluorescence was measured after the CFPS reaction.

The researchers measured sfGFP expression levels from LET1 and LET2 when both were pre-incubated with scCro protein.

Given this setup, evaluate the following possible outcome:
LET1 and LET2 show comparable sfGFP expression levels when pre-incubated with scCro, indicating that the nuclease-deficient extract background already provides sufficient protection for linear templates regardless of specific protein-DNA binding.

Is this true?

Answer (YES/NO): NO